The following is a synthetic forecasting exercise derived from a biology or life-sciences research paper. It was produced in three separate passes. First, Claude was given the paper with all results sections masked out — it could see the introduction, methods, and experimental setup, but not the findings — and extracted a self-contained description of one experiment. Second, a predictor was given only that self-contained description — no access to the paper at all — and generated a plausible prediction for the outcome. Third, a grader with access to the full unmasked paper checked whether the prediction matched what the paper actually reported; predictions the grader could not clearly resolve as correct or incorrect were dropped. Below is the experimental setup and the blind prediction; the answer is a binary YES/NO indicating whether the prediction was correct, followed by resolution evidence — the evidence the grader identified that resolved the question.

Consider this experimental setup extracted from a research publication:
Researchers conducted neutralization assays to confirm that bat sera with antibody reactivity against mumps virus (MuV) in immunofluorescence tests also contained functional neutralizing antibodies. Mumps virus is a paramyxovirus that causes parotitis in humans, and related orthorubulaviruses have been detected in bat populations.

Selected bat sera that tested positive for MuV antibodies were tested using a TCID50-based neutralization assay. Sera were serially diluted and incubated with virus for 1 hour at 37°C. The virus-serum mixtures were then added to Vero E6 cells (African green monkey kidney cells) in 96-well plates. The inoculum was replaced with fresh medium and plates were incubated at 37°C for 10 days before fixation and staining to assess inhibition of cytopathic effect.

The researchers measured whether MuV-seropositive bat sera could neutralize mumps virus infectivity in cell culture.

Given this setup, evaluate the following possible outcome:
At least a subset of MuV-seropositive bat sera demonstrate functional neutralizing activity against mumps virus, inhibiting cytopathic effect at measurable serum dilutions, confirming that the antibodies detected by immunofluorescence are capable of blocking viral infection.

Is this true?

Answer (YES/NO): NO